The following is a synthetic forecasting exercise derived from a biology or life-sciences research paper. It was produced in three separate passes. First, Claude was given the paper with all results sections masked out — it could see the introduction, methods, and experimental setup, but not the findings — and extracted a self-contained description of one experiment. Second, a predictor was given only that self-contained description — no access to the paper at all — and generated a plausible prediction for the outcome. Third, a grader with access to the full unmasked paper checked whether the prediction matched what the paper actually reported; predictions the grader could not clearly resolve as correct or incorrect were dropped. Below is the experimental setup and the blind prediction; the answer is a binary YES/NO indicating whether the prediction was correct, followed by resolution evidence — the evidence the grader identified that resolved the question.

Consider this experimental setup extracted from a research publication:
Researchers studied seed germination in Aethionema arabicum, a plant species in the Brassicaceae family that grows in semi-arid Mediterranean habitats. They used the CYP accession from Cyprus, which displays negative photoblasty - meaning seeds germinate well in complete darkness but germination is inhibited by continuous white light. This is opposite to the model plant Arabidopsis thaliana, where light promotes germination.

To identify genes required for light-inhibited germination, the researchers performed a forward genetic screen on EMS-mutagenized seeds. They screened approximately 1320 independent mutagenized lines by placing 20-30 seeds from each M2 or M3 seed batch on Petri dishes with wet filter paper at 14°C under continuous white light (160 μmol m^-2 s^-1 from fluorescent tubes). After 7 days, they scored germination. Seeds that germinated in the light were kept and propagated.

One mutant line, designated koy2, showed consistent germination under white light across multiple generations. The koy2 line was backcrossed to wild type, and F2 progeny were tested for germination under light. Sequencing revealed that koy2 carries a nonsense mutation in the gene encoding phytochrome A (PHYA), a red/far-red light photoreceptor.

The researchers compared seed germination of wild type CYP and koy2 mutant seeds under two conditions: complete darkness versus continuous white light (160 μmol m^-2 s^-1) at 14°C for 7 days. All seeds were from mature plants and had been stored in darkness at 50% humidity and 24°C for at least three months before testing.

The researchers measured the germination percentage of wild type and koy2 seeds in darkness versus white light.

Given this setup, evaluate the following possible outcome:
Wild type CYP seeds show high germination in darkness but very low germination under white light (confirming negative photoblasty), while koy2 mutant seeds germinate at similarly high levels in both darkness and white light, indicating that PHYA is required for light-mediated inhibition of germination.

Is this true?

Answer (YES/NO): NO